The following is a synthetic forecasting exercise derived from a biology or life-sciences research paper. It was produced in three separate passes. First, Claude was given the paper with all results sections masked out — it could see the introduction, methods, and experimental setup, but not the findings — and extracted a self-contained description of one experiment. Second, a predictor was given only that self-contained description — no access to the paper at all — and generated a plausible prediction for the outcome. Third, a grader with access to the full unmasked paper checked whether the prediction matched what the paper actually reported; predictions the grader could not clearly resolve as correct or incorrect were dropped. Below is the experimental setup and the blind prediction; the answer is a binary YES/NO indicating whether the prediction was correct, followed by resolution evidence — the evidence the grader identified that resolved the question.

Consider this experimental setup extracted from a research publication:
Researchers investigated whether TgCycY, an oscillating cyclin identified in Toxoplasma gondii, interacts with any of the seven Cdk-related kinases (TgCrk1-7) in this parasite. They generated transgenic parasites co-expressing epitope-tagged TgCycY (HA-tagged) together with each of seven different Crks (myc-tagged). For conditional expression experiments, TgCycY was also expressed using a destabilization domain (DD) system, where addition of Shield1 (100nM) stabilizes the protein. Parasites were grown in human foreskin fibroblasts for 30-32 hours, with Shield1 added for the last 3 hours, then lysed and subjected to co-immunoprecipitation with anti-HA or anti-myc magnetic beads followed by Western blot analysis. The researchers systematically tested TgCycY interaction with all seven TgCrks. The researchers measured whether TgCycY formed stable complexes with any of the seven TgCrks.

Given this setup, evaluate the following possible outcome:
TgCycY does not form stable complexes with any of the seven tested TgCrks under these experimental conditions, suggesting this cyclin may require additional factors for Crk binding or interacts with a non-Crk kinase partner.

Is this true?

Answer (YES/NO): YES